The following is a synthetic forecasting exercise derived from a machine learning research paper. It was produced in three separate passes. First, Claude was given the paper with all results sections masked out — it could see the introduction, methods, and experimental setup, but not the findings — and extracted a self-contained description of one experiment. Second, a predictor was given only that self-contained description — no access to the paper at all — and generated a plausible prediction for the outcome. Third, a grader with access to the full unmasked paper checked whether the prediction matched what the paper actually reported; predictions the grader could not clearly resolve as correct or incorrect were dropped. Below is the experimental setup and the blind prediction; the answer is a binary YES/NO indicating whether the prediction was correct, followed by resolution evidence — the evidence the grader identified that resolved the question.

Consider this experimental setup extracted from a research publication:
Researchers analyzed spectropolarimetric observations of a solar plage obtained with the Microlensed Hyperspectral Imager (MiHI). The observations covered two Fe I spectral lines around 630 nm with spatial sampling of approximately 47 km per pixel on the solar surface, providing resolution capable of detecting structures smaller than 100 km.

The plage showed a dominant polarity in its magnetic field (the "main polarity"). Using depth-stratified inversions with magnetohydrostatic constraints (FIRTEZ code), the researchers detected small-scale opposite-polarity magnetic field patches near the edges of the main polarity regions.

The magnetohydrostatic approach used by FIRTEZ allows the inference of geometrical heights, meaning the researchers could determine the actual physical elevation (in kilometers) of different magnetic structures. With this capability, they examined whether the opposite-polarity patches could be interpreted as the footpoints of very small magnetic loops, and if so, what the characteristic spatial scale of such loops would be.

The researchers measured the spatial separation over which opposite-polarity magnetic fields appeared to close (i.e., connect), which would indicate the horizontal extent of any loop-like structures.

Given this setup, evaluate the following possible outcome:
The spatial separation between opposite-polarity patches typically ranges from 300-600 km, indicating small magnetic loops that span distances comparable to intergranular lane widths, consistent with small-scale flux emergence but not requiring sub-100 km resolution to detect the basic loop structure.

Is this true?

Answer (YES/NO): NO